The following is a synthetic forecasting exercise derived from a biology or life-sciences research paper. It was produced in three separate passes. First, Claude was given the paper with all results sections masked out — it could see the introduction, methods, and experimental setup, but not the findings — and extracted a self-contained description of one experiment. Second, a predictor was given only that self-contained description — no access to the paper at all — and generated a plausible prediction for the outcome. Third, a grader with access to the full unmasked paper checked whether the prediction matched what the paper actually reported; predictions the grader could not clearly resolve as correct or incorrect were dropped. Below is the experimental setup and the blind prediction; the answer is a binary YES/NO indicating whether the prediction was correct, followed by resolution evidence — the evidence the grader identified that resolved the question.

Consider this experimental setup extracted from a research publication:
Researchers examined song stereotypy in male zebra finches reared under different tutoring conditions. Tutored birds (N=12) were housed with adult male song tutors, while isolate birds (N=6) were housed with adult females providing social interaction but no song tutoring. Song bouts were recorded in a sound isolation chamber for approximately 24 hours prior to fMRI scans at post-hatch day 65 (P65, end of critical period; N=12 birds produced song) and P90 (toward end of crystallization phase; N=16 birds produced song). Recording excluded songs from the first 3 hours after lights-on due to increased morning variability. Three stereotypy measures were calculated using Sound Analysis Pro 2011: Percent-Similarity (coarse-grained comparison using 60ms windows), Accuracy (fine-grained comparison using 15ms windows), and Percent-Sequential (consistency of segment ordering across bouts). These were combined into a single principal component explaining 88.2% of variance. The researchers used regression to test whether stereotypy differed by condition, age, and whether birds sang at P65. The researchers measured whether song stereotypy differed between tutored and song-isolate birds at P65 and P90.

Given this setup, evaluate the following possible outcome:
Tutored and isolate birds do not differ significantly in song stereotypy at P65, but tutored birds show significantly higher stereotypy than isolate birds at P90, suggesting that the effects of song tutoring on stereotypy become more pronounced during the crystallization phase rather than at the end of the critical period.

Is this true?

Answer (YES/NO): NO